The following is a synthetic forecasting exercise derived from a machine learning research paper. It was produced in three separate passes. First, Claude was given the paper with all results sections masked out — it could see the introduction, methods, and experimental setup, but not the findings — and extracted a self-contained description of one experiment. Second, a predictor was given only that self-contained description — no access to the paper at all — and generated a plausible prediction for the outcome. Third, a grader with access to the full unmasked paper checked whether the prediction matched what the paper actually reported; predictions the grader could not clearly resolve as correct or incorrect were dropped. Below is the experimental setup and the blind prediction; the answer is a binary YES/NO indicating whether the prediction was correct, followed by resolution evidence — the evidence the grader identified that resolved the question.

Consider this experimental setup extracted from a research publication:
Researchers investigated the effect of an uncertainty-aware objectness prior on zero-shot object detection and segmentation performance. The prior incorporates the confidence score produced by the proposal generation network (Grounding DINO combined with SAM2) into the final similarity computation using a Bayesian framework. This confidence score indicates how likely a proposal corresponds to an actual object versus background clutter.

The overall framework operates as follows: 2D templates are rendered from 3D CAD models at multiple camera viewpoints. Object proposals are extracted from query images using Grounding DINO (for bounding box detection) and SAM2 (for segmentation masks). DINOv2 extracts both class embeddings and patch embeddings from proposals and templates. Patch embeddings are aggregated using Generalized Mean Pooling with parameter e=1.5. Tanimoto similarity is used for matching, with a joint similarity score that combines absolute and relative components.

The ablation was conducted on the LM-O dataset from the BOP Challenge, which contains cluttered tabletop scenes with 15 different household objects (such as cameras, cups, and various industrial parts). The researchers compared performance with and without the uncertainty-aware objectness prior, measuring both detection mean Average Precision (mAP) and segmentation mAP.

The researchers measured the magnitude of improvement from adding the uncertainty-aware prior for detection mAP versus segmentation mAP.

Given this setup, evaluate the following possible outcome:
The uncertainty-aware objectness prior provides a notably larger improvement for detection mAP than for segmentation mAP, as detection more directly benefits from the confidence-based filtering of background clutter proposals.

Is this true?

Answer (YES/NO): YES